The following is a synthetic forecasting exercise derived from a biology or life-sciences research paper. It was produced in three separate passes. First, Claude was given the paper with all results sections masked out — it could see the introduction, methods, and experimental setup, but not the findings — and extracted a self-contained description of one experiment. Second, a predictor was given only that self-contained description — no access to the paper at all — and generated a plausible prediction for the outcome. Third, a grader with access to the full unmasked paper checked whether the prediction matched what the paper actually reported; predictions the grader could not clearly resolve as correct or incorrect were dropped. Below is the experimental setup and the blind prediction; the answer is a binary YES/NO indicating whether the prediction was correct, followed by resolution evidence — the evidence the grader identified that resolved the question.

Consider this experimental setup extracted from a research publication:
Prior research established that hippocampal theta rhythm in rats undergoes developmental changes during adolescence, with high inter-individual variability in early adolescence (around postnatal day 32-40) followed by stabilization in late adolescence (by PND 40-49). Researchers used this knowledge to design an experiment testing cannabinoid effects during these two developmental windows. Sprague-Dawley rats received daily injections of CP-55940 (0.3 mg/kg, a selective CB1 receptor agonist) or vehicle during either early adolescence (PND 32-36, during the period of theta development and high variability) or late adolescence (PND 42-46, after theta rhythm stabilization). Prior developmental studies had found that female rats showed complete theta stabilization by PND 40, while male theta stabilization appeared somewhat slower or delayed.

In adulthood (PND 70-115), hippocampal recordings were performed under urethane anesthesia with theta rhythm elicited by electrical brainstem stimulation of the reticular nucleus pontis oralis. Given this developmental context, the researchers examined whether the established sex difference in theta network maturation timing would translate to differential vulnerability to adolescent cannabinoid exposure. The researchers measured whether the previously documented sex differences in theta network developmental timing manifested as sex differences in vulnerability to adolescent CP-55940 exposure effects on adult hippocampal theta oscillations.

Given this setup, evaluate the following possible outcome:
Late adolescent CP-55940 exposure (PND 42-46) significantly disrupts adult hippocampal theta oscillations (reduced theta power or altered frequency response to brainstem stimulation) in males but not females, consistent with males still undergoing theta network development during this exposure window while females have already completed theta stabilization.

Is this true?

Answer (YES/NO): NO